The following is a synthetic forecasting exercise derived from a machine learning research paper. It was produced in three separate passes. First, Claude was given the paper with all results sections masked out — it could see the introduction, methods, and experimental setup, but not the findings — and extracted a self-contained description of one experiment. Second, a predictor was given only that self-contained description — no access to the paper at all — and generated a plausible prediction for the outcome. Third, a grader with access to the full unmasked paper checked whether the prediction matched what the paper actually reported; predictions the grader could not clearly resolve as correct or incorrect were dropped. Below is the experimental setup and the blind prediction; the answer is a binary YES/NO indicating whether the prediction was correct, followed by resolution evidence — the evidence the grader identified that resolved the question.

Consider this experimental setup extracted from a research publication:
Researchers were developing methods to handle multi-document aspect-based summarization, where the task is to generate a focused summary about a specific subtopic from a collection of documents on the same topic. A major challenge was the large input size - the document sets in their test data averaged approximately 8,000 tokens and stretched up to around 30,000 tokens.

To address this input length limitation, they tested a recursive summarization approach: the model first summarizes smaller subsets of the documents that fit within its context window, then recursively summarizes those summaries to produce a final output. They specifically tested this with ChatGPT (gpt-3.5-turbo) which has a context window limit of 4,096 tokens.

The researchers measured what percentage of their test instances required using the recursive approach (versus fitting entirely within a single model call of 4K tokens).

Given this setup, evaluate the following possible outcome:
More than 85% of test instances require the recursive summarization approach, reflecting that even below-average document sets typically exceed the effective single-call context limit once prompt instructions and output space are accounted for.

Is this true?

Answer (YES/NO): NO